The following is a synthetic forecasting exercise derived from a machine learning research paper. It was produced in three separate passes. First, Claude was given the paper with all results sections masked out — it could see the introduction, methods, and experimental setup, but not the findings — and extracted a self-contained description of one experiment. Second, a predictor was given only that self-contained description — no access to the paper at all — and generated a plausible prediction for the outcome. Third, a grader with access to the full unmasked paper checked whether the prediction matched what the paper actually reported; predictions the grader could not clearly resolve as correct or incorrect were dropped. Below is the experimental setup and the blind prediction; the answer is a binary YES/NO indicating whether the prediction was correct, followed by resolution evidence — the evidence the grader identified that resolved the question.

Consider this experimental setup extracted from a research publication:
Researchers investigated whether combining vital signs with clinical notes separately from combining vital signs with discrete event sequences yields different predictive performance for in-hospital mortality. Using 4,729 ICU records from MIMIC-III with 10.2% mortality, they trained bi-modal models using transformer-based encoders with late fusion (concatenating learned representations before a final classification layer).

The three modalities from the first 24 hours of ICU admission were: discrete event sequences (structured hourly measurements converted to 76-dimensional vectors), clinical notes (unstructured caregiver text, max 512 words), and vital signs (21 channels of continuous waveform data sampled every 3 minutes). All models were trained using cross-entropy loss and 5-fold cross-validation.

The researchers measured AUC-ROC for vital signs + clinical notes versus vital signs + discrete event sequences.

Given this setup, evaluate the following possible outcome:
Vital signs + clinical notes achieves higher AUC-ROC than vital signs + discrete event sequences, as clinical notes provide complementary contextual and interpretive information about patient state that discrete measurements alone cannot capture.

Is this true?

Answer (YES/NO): NO